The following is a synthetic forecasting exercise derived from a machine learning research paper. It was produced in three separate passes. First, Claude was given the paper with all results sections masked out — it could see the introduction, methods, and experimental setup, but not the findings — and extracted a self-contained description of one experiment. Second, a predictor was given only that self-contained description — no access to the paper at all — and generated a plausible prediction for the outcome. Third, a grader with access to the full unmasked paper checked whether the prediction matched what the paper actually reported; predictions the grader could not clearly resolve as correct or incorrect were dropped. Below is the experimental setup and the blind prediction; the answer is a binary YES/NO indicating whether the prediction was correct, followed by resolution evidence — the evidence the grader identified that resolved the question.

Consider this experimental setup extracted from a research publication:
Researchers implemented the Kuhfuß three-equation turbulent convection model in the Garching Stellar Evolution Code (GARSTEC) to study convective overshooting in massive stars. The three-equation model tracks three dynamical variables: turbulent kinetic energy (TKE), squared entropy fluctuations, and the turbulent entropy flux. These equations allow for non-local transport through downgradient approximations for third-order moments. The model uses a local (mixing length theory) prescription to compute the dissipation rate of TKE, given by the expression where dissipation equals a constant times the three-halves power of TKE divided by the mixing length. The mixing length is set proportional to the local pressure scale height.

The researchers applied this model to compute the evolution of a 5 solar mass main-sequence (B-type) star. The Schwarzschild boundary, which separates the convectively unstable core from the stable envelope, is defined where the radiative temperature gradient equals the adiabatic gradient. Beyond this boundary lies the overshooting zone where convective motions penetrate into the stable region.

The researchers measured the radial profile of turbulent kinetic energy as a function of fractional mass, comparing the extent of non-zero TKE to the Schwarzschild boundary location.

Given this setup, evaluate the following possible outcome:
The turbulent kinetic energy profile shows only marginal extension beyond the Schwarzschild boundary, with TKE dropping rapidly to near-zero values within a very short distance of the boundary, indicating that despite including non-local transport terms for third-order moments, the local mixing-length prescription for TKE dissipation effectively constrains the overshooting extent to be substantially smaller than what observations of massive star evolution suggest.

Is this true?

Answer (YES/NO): NO